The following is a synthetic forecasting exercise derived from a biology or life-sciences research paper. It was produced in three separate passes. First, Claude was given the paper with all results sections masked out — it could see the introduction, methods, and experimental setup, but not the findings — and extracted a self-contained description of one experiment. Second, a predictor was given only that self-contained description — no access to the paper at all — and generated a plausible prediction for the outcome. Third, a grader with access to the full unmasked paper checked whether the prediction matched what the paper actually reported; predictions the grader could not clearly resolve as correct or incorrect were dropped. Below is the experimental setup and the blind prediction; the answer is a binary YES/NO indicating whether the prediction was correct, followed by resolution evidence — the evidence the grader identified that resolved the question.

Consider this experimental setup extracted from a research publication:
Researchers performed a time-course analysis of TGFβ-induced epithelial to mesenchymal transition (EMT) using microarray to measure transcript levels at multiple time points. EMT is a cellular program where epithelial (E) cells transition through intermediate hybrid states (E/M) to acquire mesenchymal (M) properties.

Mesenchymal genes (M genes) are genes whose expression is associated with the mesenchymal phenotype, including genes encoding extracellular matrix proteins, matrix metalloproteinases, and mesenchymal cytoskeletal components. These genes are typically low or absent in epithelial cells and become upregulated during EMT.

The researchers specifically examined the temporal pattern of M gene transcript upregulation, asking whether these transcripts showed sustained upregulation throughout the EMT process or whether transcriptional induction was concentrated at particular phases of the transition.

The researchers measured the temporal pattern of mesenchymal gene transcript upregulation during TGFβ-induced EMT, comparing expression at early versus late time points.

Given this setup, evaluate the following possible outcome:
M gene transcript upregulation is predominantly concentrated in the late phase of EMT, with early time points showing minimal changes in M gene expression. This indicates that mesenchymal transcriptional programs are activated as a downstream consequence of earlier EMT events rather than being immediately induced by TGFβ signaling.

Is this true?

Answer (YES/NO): NO